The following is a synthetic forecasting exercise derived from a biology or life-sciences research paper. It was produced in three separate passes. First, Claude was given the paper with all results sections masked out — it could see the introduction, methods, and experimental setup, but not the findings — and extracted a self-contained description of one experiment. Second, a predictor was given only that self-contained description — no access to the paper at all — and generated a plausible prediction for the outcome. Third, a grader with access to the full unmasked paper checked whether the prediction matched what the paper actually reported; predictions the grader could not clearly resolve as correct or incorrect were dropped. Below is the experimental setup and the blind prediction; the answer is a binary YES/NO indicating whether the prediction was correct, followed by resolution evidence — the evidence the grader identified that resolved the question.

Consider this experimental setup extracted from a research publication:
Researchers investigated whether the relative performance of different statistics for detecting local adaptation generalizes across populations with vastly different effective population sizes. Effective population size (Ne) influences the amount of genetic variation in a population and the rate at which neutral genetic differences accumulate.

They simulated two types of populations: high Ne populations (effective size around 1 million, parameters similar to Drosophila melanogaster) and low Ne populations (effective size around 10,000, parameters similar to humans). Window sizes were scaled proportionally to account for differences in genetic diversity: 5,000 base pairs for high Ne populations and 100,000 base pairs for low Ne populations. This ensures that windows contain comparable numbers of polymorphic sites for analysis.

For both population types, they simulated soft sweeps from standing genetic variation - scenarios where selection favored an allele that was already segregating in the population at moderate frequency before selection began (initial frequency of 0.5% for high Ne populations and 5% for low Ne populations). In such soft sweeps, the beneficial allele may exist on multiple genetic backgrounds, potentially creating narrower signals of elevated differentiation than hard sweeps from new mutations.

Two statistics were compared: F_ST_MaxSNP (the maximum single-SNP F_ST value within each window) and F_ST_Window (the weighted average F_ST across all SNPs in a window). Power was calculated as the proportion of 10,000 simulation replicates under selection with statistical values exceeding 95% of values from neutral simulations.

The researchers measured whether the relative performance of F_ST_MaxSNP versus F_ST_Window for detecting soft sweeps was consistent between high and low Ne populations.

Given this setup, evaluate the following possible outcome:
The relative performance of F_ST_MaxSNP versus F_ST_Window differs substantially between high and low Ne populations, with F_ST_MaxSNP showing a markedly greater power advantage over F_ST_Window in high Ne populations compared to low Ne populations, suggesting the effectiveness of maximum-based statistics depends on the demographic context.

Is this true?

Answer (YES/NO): NO